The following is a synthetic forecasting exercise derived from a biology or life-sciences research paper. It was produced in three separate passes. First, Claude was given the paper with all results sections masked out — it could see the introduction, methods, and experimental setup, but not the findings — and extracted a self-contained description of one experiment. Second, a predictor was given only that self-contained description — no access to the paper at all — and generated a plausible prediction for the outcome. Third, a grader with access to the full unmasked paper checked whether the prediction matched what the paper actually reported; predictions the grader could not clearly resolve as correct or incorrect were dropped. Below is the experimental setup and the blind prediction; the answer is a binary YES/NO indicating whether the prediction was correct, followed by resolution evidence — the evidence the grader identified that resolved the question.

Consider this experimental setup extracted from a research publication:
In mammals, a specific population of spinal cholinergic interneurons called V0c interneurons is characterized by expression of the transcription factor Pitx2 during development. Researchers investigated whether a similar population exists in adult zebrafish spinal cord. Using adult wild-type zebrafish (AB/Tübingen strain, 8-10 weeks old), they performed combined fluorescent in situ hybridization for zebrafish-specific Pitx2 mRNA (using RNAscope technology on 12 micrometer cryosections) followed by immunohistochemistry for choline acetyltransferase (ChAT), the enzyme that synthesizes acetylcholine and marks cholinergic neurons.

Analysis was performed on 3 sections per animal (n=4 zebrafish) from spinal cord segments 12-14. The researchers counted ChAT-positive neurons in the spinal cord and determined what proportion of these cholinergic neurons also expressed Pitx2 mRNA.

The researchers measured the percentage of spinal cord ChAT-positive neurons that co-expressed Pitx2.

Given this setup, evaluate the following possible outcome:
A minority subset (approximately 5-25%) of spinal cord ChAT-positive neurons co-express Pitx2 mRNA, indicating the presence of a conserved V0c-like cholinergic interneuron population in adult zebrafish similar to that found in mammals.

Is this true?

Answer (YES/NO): NO